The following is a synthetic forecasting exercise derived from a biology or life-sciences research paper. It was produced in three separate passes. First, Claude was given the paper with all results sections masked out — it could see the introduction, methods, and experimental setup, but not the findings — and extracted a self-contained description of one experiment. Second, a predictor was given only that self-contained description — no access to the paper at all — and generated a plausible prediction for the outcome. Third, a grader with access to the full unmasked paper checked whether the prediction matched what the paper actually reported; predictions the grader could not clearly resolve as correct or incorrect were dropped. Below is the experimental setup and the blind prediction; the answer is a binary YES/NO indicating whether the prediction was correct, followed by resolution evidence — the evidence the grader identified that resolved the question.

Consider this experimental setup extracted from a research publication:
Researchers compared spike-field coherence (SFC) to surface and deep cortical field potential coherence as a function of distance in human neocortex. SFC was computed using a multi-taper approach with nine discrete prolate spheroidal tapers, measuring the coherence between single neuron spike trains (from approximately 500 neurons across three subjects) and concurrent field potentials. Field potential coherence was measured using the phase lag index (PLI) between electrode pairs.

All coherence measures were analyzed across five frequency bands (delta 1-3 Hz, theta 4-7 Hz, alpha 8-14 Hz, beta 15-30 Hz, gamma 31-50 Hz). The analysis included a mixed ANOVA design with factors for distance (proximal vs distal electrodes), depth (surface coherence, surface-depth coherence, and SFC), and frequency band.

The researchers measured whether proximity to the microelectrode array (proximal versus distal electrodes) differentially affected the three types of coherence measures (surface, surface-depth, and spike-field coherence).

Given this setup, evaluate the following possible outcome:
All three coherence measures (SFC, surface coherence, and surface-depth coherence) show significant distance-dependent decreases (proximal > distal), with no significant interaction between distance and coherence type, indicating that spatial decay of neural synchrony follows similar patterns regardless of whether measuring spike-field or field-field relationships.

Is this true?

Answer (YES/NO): NO